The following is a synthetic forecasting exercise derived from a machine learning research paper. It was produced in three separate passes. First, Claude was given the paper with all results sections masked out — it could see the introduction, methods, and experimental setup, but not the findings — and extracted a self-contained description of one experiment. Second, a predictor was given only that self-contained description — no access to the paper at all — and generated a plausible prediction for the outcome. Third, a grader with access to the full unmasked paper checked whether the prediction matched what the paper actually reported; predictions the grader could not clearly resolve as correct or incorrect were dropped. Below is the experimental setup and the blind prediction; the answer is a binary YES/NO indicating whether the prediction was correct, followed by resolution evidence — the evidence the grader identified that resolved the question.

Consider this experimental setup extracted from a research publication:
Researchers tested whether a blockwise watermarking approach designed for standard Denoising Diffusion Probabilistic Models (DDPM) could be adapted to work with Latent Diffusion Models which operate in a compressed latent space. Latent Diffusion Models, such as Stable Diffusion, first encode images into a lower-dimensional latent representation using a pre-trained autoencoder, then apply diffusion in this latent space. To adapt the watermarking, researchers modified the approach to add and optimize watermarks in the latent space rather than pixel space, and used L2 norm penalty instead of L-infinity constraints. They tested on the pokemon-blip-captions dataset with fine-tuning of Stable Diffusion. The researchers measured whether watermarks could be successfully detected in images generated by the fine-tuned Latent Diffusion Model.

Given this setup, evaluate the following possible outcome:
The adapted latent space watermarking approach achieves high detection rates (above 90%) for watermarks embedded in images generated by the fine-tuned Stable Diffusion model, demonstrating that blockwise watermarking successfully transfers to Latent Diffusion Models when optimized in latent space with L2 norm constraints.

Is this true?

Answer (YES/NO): YES